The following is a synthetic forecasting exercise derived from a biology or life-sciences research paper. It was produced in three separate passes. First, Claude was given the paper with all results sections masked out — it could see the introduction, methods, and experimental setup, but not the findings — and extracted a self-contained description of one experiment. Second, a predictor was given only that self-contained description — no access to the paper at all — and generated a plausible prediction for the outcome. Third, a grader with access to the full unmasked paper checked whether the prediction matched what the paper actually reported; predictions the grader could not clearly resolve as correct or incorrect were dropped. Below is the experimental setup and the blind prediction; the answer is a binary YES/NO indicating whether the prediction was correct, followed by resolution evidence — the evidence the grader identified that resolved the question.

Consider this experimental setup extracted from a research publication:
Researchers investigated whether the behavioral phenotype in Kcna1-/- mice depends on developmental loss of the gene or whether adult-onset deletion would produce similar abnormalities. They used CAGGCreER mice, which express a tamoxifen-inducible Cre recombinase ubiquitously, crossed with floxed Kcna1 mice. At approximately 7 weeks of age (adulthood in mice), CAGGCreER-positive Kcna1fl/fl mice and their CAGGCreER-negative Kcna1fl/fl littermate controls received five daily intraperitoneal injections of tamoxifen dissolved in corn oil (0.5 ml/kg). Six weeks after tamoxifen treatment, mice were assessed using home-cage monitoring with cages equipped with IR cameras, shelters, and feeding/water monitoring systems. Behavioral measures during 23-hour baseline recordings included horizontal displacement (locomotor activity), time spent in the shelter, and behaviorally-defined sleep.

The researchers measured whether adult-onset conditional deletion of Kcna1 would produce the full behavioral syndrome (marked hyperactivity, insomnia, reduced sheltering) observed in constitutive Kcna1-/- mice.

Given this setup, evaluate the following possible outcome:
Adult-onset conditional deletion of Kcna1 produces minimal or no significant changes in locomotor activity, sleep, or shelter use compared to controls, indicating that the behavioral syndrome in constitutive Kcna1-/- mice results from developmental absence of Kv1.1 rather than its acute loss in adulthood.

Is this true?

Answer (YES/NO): YES